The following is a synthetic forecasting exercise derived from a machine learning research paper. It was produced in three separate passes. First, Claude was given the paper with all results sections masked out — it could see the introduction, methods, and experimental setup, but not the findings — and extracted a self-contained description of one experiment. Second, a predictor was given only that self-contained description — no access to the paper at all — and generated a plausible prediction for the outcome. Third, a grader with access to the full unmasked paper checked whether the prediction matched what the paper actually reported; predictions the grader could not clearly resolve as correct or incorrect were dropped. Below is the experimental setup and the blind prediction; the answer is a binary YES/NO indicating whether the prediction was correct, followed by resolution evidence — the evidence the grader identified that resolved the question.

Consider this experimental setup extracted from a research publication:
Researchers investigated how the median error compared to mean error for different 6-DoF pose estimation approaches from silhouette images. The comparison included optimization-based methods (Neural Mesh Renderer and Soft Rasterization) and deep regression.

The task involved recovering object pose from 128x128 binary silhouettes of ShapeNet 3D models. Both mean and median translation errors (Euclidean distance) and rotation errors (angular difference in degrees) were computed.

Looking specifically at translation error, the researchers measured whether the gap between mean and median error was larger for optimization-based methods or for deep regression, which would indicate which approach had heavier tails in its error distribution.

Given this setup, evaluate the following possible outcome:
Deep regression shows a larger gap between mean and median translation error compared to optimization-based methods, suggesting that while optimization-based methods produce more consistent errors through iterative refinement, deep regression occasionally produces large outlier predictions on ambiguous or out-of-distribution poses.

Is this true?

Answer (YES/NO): NO